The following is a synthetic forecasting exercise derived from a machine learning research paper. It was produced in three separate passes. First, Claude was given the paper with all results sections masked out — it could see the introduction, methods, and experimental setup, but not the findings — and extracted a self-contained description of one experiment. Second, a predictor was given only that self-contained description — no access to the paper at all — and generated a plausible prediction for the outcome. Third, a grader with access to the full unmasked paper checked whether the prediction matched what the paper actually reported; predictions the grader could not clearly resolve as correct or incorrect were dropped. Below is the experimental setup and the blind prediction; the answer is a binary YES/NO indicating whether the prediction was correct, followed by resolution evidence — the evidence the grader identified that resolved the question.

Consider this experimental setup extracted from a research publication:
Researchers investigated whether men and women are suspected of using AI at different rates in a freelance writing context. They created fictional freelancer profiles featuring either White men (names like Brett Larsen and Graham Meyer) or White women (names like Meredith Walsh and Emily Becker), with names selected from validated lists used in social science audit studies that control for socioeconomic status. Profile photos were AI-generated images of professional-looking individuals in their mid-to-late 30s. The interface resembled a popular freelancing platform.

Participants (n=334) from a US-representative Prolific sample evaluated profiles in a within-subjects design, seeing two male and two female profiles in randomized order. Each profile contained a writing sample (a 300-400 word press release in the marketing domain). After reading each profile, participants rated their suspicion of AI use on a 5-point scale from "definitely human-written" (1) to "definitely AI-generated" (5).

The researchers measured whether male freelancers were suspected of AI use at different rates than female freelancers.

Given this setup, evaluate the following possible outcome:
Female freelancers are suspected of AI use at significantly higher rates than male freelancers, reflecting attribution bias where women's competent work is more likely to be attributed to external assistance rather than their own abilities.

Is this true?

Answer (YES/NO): NO